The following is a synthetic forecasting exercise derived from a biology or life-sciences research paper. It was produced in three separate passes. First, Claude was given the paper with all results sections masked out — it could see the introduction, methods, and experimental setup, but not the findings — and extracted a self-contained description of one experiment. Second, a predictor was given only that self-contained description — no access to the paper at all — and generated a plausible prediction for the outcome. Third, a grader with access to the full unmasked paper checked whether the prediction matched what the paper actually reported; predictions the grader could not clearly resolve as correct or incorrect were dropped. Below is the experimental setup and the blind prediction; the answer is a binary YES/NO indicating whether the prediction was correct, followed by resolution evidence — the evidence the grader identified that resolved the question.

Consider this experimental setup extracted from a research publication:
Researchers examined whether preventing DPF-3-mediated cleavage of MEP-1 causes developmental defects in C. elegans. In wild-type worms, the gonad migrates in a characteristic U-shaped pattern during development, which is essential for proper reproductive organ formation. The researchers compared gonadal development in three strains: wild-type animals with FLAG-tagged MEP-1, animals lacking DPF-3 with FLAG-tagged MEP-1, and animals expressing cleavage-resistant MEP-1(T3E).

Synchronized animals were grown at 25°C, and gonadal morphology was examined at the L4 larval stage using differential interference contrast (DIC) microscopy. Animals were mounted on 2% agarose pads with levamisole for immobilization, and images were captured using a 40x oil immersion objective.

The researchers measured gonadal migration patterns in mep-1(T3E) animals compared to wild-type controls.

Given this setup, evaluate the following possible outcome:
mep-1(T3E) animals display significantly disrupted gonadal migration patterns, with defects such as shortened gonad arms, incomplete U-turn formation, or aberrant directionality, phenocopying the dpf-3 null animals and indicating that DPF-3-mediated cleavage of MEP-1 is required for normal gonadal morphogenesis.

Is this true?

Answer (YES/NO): YES